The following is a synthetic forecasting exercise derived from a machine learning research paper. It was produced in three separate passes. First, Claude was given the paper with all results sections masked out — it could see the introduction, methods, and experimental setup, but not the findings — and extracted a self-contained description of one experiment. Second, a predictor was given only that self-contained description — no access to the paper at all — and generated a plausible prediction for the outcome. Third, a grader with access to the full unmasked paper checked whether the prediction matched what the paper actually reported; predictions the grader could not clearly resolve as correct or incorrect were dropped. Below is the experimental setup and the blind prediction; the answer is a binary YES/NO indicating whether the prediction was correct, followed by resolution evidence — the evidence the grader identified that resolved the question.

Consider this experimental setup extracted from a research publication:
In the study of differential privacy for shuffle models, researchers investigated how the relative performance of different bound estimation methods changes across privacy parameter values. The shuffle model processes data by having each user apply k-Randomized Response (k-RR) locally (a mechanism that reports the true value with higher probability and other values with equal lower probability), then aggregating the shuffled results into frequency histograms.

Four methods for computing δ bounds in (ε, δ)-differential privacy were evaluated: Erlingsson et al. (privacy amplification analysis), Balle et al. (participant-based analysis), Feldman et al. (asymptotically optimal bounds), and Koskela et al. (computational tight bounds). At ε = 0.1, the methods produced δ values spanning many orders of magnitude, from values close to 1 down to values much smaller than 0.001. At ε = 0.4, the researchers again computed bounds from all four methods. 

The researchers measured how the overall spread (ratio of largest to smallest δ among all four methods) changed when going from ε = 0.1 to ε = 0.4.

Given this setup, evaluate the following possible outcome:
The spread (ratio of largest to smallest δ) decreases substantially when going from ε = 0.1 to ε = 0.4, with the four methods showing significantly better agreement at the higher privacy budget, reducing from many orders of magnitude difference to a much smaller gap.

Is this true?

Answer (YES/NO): NO